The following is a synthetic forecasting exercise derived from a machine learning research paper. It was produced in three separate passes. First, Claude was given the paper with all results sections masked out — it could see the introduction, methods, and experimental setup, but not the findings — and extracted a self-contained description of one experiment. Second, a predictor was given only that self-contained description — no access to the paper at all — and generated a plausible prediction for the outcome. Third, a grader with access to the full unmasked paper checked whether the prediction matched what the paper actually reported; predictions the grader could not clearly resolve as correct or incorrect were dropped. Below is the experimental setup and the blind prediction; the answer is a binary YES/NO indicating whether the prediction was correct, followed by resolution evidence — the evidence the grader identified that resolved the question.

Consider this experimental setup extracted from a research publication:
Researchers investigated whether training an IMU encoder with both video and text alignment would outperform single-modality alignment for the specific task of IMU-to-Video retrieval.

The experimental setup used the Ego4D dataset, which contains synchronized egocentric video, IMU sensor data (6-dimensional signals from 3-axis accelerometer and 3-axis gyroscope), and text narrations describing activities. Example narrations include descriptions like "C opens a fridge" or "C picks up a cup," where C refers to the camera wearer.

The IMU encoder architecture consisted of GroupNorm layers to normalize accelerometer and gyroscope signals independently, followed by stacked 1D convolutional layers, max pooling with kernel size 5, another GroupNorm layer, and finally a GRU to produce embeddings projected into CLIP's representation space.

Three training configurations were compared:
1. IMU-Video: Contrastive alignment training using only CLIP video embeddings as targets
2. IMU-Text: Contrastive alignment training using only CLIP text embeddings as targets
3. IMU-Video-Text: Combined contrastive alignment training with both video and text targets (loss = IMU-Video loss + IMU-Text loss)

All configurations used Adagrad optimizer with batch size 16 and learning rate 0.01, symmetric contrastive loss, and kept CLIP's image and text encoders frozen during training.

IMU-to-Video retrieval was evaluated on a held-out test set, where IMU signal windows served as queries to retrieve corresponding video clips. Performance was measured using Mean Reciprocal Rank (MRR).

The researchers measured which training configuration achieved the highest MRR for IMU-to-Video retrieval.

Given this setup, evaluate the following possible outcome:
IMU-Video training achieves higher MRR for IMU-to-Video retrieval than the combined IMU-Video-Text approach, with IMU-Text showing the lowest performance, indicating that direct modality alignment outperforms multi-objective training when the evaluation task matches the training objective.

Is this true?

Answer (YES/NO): YES